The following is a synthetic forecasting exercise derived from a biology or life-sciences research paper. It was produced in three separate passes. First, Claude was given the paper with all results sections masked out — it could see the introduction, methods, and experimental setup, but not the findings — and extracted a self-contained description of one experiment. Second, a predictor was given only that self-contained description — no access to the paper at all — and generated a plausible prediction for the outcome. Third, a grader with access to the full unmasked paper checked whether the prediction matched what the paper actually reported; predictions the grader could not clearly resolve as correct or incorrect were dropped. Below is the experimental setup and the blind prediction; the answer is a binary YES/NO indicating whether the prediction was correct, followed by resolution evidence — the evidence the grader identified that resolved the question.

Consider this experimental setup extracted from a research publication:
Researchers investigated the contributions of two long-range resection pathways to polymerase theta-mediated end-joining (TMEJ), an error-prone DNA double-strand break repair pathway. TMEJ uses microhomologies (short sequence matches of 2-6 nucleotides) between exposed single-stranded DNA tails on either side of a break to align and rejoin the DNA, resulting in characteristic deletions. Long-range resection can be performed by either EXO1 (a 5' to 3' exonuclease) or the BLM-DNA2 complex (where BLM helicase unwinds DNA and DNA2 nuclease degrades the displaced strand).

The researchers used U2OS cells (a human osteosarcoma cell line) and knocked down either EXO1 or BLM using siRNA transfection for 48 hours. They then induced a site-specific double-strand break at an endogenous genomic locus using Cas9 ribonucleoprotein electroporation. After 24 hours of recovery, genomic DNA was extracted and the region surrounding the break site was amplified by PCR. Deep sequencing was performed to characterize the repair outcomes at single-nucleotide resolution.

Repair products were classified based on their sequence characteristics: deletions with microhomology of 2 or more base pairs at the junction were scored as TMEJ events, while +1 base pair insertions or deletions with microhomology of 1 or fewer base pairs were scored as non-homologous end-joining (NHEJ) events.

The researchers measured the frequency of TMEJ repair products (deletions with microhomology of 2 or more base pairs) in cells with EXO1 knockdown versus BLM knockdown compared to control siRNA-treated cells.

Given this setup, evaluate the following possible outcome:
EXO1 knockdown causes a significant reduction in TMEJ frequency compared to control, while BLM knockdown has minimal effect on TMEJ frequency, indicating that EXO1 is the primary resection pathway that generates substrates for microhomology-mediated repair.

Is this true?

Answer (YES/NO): NO